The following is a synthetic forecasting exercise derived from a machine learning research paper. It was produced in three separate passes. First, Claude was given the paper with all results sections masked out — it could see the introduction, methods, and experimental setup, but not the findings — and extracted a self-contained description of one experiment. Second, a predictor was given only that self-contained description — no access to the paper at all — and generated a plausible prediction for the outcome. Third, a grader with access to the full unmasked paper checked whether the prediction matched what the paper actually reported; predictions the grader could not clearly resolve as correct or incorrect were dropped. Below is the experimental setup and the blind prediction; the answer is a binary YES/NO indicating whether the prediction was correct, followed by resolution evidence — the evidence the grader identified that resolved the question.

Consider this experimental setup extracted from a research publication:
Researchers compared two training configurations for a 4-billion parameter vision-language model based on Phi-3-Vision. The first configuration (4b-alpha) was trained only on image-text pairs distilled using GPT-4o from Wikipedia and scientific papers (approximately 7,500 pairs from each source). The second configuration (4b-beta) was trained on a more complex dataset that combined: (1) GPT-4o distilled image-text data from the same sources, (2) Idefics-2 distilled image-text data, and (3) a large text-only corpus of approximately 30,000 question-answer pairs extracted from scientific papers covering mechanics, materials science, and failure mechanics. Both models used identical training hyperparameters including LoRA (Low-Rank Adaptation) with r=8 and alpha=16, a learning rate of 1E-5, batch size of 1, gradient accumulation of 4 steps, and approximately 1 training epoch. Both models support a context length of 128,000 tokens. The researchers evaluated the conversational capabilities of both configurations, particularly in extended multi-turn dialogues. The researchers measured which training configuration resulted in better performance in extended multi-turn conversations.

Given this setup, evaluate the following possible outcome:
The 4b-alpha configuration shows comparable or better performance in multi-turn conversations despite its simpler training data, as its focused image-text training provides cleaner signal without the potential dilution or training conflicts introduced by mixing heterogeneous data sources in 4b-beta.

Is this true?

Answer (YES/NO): NO